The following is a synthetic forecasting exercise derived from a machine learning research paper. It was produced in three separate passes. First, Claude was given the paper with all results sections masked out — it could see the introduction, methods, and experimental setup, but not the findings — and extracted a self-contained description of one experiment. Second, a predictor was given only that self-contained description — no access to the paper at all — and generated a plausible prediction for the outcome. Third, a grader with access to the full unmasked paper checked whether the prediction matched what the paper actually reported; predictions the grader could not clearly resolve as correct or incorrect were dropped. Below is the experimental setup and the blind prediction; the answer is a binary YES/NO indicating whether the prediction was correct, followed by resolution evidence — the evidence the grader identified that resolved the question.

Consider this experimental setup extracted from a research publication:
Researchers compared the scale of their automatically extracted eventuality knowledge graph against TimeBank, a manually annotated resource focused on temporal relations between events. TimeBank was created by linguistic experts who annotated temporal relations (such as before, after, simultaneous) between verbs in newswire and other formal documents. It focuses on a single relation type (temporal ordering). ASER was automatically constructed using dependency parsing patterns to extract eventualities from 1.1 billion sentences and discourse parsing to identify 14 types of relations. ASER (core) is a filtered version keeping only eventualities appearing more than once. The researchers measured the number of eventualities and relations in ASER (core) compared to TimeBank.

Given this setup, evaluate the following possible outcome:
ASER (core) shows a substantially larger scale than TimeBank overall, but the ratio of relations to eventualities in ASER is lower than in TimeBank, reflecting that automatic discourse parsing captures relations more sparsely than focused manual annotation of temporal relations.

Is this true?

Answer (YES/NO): YES